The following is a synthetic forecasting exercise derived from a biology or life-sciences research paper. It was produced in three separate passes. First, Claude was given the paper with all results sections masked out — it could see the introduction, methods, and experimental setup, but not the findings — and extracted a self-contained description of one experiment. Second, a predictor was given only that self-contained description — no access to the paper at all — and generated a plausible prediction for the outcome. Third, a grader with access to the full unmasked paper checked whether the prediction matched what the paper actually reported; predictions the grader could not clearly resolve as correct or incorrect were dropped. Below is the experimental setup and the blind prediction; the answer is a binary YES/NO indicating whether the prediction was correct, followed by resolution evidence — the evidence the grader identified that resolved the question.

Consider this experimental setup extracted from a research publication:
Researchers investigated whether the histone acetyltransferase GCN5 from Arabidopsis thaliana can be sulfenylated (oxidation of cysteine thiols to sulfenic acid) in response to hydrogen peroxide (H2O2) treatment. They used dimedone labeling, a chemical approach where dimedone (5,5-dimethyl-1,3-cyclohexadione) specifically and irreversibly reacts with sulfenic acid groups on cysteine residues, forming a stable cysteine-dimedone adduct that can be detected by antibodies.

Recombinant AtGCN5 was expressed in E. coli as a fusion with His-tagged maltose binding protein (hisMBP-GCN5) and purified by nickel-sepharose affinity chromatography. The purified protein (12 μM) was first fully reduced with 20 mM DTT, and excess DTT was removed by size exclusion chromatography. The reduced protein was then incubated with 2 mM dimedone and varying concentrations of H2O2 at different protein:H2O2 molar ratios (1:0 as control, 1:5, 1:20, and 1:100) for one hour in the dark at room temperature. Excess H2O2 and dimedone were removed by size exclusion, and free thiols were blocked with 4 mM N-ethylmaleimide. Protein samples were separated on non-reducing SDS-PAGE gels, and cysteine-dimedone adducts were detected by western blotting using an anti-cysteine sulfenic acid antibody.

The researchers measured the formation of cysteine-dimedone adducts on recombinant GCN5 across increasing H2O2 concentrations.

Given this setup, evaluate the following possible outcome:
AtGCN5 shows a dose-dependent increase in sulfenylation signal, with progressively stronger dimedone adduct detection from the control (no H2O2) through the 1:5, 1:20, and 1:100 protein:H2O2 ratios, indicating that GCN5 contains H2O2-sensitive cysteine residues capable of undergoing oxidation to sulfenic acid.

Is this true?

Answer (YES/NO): YES